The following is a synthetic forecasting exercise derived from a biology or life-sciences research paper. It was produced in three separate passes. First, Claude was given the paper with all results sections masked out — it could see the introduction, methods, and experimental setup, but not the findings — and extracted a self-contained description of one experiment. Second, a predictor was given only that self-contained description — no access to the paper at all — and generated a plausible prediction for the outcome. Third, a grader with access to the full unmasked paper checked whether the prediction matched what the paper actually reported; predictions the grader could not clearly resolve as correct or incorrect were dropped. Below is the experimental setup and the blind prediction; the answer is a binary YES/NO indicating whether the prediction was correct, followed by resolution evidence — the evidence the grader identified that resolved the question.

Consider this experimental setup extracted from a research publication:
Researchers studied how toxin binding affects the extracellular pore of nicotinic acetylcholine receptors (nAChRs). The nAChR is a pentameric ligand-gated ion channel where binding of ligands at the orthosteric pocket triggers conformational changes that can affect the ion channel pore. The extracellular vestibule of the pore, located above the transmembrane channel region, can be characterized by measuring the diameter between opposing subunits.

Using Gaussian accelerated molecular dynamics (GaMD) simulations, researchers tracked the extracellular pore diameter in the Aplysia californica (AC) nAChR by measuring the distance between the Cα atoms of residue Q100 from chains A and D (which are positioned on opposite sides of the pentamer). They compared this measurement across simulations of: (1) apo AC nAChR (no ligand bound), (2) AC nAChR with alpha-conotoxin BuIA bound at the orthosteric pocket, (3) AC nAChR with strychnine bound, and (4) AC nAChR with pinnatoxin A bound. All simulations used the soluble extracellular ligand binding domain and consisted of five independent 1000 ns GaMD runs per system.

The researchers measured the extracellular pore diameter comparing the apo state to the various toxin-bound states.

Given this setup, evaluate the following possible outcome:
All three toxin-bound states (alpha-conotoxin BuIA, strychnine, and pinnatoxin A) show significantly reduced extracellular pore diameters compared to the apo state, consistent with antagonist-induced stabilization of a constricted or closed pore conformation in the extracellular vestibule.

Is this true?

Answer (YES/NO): NO